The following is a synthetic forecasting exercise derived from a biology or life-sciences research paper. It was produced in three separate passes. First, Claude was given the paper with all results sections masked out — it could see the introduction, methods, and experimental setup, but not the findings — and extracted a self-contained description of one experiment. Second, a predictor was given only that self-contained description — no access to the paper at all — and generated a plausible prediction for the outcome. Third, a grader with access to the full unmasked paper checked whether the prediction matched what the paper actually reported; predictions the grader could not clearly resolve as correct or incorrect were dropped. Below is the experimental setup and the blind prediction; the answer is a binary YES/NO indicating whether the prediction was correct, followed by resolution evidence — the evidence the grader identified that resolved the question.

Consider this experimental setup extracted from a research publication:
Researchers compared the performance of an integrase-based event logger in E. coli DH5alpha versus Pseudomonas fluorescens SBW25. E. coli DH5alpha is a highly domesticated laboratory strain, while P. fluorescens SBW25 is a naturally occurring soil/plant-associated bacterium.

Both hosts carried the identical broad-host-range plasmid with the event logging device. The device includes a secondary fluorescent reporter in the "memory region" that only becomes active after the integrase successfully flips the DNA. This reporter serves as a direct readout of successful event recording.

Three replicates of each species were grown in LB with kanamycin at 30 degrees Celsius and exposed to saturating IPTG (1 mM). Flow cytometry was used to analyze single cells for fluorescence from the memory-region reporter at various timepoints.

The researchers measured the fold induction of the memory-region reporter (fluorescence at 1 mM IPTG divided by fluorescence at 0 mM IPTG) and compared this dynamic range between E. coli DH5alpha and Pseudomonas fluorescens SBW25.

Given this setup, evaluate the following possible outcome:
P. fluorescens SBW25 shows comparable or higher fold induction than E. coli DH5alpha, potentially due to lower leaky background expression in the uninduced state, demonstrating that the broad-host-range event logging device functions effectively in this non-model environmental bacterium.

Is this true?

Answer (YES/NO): NO